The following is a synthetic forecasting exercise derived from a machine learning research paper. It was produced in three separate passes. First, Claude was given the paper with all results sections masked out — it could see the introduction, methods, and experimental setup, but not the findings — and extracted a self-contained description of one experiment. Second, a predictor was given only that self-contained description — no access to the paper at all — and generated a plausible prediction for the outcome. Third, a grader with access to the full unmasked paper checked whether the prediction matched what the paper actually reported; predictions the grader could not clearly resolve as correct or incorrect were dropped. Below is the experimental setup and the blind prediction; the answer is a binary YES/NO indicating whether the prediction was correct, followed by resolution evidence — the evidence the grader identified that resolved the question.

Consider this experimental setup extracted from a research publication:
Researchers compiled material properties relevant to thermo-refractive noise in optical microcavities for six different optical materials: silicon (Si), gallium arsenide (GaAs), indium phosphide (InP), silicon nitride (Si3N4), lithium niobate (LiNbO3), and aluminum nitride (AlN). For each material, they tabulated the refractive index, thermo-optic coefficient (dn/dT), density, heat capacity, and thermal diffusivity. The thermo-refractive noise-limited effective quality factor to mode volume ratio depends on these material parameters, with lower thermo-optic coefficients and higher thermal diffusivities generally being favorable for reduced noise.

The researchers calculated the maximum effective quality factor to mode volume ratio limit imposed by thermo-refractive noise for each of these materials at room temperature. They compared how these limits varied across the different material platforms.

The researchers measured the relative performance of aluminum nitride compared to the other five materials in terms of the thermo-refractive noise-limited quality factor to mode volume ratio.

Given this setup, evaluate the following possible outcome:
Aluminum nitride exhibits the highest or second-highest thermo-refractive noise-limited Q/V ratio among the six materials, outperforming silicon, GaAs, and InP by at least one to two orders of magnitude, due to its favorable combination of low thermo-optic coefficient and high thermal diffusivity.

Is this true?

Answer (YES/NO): YES